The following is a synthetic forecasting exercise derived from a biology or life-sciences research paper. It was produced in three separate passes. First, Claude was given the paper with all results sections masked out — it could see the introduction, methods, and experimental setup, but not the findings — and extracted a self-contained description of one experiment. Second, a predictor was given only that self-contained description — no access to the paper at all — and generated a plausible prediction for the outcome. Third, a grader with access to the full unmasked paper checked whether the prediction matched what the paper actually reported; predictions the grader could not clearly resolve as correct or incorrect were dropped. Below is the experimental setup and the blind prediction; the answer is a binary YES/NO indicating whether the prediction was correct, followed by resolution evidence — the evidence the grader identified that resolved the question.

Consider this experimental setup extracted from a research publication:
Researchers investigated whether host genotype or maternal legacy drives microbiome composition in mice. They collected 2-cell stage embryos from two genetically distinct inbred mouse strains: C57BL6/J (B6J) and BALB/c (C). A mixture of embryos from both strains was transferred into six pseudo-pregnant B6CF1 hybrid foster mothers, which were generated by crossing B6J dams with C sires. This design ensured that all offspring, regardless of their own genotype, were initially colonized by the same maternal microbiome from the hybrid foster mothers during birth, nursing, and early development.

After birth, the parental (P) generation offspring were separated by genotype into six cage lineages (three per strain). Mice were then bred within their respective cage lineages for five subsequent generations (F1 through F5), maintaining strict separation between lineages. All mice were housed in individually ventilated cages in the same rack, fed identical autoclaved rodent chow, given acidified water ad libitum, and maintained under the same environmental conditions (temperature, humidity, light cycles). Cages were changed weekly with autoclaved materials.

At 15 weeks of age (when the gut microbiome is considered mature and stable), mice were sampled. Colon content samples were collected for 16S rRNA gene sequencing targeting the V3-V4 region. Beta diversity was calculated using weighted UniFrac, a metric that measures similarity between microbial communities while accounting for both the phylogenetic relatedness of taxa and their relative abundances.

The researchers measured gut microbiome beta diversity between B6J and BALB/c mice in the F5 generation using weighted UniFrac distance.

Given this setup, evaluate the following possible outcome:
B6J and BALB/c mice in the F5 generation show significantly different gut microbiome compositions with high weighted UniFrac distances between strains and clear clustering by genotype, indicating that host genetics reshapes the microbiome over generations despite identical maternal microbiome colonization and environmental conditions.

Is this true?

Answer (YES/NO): YES